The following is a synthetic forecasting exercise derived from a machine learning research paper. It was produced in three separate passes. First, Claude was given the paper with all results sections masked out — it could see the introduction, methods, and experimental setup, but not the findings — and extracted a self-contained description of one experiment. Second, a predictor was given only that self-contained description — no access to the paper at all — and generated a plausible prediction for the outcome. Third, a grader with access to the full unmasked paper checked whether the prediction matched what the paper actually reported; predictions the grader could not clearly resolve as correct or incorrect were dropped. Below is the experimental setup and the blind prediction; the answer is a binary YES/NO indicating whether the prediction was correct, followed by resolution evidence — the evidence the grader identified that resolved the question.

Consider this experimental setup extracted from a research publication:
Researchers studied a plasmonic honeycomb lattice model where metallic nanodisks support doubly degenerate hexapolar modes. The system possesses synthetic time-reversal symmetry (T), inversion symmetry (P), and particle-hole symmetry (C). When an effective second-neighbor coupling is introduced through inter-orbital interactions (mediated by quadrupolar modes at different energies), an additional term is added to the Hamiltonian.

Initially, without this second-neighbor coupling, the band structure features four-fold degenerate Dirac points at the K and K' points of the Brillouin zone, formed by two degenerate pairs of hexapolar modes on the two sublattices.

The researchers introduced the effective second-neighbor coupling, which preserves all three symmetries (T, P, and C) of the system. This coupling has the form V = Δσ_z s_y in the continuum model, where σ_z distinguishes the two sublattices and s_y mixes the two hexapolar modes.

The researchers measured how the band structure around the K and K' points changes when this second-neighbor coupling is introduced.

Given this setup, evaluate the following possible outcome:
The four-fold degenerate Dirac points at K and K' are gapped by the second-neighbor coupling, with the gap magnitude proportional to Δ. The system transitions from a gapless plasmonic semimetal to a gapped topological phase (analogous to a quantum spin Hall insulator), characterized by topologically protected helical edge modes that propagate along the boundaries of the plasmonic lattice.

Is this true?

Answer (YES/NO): NO